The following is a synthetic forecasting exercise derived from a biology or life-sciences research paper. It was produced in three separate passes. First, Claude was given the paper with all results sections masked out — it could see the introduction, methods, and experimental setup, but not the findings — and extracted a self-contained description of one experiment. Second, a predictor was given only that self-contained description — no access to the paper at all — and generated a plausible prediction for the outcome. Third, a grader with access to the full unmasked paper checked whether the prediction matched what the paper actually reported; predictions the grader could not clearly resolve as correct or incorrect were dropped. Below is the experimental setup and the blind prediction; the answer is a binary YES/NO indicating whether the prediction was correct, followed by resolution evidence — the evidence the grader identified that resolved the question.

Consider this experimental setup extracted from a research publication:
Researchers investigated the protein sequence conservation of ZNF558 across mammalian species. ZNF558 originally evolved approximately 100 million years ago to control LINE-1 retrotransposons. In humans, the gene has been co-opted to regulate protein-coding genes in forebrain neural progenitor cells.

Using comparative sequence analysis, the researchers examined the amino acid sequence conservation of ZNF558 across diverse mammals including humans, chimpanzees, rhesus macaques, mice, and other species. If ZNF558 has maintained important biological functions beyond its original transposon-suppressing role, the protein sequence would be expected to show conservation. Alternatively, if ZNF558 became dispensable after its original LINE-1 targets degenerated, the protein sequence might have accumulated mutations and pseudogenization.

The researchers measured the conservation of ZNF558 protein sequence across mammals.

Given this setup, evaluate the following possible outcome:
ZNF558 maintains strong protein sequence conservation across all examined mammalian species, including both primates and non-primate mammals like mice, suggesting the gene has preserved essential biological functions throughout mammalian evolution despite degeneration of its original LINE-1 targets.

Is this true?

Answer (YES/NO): YES